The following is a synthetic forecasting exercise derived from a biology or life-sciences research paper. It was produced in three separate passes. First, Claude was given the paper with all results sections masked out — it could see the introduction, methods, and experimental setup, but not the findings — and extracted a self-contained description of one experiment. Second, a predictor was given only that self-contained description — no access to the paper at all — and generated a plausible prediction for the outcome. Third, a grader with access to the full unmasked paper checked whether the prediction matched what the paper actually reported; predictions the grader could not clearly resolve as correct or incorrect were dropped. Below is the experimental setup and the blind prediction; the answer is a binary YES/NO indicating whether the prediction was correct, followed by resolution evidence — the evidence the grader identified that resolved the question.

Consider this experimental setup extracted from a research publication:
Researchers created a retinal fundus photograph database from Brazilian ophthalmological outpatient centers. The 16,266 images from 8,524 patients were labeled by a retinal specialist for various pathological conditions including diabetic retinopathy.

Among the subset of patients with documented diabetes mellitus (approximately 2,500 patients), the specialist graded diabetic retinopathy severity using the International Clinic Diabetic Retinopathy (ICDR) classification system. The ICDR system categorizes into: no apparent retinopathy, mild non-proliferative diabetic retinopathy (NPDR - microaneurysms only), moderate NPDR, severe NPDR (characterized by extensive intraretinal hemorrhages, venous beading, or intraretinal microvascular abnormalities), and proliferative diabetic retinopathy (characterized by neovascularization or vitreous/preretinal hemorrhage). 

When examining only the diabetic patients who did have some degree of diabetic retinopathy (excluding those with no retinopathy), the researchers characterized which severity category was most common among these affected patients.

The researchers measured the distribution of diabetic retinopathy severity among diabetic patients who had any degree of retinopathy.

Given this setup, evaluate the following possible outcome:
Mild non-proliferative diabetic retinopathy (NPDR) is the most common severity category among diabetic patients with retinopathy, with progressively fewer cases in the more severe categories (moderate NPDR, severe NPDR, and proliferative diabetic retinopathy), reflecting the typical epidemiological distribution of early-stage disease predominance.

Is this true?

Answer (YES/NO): NO